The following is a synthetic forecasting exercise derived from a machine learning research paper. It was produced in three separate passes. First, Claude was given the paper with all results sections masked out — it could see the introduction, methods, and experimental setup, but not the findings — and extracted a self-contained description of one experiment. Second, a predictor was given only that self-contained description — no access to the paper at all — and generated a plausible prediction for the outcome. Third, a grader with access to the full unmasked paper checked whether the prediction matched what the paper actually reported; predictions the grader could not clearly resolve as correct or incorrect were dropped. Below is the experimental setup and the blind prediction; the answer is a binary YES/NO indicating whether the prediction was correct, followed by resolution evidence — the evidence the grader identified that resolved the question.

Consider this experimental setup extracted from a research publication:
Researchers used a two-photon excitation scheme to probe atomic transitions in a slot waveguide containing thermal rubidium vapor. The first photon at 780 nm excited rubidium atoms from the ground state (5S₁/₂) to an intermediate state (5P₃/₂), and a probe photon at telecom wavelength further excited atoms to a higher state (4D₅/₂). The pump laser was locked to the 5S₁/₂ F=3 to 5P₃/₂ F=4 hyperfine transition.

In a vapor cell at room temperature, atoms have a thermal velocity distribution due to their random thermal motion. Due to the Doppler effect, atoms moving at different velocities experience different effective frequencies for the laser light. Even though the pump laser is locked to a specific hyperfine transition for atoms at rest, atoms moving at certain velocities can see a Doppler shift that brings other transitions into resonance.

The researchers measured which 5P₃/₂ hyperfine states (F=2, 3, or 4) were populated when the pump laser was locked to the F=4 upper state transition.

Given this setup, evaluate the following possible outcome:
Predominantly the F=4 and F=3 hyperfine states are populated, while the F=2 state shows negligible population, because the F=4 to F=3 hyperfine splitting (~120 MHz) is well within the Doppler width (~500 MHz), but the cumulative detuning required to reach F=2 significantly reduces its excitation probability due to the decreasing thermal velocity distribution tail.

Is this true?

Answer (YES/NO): NO